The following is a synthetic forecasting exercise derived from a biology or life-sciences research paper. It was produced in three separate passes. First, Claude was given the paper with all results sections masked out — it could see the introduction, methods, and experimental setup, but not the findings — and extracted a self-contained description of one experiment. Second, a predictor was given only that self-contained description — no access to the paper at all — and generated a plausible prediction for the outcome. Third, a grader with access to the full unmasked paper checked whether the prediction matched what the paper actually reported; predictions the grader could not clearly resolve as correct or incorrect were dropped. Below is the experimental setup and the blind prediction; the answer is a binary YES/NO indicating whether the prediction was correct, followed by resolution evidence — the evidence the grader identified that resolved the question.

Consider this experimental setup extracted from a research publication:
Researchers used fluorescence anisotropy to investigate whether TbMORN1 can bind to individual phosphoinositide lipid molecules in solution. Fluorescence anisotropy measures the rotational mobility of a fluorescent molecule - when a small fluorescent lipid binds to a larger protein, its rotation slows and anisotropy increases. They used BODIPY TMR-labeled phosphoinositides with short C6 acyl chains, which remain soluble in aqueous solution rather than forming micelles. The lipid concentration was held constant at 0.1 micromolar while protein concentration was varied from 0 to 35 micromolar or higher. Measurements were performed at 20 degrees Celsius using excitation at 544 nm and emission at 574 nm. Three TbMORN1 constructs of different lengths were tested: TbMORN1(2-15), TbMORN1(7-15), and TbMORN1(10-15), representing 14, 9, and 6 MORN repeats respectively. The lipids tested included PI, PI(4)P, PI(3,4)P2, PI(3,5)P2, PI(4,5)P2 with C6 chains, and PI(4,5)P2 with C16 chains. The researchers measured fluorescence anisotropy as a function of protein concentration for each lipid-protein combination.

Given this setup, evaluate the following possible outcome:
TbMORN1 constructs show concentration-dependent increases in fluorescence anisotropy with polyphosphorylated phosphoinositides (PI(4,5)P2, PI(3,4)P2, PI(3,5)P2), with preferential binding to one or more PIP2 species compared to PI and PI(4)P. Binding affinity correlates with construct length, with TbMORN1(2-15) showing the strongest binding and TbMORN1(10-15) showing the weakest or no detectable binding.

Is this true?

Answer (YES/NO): NO